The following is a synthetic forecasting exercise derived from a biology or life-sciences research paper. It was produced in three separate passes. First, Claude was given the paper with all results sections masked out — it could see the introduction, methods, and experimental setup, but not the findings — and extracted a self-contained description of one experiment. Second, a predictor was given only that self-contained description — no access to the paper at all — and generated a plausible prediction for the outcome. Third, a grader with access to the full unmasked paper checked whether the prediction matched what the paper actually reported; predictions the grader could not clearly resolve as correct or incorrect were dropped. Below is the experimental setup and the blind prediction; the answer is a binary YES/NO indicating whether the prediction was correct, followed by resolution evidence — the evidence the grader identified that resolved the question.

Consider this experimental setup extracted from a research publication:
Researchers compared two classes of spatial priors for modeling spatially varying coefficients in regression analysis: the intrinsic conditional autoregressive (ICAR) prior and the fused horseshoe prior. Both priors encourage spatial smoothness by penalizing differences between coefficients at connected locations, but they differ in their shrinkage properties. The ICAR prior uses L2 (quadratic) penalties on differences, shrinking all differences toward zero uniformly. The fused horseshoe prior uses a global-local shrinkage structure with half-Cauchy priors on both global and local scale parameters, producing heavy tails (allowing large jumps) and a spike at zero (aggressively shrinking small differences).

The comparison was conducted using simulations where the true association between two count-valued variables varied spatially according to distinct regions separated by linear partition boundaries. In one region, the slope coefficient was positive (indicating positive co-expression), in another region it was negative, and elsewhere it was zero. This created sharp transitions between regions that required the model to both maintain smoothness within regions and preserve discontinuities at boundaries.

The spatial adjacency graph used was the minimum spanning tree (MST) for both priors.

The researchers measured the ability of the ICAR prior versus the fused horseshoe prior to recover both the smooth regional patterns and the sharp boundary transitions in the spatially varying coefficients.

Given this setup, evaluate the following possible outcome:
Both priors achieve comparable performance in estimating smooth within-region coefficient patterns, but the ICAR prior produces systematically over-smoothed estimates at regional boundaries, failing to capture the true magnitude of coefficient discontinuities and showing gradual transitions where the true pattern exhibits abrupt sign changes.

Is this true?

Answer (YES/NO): NO